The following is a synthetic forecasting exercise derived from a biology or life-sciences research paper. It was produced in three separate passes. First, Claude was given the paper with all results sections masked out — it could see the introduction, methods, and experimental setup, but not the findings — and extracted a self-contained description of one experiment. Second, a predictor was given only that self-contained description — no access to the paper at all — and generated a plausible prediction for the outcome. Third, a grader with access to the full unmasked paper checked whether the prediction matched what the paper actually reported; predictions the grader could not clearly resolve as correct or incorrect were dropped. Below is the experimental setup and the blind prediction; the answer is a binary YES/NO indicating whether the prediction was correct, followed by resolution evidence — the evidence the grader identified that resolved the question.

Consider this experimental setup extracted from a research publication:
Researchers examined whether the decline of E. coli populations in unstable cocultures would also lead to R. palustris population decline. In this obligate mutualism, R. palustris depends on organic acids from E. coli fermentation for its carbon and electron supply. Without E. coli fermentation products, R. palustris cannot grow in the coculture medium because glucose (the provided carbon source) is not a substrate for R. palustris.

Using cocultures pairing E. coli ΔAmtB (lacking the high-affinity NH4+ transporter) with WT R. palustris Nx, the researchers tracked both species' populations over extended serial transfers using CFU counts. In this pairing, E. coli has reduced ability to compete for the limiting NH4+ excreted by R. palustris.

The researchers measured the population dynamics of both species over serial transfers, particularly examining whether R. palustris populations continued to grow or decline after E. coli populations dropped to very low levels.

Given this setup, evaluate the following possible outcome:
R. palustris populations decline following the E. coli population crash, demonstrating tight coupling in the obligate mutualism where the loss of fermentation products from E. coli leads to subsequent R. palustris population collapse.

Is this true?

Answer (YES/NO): YES